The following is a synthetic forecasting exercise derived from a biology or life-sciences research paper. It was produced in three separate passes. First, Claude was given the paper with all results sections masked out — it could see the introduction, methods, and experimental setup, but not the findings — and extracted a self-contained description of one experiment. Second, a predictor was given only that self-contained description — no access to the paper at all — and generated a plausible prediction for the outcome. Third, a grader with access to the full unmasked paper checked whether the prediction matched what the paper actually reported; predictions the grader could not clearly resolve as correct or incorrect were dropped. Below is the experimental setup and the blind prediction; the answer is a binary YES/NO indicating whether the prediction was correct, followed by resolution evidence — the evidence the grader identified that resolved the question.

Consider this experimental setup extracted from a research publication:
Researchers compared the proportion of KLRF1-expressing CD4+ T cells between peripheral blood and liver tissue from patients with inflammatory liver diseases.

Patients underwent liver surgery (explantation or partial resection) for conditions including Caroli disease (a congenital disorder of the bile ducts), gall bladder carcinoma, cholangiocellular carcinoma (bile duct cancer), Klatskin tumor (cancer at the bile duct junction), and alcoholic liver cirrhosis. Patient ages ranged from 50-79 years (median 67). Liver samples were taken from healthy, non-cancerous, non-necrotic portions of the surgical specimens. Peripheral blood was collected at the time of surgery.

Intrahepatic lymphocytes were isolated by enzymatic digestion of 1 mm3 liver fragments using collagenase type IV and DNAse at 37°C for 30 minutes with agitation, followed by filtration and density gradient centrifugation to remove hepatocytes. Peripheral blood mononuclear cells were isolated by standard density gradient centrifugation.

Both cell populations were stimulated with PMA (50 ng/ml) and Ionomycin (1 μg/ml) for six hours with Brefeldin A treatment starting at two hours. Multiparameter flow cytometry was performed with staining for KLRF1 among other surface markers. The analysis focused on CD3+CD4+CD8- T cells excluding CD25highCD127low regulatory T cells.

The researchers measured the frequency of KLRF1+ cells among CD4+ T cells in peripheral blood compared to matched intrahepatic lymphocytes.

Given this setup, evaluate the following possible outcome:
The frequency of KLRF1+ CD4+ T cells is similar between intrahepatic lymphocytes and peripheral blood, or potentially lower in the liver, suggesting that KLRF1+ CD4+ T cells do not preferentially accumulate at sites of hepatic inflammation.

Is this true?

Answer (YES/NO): YES